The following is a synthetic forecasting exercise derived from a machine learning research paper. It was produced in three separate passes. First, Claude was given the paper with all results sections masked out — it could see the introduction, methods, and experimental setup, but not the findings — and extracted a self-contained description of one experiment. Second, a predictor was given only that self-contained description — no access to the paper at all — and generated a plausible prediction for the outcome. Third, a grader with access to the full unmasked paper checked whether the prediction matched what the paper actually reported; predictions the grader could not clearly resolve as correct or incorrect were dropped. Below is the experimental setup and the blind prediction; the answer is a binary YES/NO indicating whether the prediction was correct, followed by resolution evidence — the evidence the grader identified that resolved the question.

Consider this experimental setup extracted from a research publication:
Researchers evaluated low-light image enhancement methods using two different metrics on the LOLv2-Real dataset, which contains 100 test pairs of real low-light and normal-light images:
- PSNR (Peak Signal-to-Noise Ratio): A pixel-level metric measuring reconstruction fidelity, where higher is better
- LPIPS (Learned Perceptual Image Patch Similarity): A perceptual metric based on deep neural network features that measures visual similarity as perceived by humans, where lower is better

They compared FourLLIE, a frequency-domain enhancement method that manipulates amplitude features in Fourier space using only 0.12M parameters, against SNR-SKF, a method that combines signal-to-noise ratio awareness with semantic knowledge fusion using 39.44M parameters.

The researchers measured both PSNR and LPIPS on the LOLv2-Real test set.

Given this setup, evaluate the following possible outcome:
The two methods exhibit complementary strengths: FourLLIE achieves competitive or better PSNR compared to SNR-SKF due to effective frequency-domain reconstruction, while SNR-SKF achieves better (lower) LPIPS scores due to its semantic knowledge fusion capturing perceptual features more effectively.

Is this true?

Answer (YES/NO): NO